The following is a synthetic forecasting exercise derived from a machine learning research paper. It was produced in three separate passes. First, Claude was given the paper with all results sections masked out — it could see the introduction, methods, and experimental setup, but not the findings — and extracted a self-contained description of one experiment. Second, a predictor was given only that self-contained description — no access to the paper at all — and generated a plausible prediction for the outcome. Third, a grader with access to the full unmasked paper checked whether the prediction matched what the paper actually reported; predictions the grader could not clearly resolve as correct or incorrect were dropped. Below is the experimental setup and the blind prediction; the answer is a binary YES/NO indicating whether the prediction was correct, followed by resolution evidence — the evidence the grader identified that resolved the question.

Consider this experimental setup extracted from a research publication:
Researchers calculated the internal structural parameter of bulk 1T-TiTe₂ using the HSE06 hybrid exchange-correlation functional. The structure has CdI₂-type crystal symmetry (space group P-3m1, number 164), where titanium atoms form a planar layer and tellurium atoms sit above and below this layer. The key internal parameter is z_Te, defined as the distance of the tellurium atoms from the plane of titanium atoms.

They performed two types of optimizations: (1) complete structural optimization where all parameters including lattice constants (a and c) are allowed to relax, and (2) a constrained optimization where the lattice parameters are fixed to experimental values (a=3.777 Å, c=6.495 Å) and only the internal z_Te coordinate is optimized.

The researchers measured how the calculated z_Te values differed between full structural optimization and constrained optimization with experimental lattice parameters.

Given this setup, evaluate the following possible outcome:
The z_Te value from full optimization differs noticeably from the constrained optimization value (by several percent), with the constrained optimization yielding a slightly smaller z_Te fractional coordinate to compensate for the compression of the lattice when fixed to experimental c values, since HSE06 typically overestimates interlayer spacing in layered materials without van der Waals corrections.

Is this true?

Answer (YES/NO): NO